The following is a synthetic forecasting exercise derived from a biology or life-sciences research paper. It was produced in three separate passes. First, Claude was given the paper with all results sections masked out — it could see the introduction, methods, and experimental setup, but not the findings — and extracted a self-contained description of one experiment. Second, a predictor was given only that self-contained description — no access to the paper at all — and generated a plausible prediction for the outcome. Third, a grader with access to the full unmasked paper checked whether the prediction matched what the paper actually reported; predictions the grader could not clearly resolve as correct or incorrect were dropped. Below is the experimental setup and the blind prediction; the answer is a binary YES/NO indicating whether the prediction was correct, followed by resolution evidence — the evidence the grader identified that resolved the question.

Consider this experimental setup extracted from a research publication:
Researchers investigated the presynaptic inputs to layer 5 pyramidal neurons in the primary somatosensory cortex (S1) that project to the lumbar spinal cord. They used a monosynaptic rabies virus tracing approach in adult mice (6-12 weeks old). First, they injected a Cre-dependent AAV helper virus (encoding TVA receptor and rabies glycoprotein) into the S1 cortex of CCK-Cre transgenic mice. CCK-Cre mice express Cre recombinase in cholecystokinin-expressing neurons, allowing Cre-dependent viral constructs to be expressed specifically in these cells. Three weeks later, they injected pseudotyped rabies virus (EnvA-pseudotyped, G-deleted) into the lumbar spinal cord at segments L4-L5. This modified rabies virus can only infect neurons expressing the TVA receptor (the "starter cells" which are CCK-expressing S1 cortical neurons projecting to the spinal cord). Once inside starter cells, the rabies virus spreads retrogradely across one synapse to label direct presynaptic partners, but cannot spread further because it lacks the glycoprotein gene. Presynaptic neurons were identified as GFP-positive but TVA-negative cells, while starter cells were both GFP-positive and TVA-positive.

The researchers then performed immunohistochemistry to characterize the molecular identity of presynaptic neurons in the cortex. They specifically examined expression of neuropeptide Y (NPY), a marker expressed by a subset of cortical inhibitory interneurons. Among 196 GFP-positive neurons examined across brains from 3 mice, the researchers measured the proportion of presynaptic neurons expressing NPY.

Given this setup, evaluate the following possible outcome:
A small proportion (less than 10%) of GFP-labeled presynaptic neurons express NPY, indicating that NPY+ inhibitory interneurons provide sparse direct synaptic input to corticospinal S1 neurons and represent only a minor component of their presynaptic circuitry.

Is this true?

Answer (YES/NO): YES